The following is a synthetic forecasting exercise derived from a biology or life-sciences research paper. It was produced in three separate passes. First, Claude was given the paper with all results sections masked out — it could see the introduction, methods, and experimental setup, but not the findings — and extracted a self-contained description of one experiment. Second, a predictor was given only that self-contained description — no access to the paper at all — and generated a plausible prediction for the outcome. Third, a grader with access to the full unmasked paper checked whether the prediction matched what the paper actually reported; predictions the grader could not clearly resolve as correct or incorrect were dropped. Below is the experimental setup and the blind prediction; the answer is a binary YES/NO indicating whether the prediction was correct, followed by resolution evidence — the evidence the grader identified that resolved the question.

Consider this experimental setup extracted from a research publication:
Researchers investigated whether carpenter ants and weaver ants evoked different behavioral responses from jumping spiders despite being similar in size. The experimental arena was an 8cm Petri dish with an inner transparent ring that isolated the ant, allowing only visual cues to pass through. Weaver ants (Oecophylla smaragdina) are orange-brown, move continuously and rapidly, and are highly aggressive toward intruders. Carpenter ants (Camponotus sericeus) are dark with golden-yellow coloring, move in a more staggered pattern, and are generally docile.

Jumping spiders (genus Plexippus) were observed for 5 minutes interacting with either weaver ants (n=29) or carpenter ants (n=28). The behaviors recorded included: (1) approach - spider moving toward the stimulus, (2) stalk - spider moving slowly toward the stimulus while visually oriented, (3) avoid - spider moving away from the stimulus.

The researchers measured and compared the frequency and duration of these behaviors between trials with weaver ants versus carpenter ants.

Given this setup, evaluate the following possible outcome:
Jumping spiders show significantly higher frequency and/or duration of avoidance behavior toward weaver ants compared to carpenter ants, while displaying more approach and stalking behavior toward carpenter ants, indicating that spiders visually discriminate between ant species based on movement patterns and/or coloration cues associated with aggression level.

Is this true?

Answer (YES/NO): NO